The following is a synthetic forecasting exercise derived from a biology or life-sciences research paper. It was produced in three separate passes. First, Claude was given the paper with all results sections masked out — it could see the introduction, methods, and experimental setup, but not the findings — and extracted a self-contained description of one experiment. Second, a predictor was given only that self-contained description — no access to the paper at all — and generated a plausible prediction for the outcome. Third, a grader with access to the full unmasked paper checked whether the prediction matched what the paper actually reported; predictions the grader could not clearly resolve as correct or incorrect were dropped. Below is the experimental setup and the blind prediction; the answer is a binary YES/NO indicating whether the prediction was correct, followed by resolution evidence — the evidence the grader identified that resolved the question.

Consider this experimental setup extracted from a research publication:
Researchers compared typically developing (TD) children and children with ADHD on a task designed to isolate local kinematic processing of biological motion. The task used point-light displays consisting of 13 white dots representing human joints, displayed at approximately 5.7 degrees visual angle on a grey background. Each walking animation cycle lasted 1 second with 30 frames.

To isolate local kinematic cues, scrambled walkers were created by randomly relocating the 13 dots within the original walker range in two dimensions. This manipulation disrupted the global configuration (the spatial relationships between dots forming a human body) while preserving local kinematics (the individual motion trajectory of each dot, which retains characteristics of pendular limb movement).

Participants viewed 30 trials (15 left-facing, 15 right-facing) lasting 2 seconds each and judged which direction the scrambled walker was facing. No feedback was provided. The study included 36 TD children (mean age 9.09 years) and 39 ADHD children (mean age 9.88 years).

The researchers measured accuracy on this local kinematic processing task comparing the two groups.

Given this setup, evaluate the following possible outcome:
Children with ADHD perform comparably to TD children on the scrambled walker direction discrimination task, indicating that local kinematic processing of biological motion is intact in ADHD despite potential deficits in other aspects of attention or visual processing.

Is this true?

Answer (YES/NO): NO